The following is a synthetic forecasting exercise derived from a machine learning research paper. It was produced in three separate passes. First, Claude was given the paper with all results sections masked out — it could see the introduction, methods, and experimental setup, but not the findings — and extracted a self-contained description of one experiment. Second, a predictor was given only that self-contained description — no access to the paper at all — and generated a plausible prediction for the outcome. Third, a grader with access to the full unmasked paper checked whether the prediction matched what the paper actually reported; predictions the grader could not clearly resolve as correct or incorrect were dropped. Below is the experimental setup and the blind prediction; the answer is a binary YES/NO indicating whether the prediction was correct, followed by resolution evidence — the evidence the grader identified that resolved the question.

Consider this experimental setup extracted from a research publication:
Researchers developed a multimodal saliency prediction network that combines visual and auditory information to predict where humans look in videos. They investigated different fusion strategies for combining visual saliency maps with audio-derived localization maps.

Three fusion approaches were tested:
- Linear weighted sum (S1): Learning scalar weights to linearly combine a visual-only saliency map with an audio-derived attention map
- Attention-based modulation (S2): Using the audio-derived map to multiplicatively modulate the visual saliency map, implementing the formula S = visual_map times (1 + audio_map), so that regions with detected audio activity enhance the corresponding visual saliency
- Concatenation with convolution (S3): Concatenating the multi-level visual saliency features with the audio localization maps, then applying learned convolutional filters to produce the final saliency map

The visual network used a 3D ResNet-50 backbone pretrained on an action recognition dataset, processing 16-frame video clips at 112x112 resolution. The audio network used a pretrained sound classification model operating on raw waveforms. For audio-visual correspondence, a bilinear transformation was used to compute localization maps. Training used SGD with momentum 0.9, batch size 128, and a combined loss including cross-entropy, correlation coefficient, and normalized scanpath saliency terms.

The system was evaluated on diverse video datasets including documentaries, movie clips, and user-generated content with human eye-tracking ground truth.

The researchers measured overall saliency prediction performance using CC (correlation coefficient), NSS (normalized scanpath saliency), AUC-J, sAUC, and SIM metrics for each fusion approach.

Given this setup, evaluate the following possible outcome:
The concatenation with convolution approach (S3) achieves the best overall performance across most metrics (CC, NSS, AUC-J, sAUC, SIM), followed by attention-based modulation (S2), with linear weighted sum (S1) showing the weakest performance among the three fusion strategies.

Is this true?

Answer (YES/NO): NO